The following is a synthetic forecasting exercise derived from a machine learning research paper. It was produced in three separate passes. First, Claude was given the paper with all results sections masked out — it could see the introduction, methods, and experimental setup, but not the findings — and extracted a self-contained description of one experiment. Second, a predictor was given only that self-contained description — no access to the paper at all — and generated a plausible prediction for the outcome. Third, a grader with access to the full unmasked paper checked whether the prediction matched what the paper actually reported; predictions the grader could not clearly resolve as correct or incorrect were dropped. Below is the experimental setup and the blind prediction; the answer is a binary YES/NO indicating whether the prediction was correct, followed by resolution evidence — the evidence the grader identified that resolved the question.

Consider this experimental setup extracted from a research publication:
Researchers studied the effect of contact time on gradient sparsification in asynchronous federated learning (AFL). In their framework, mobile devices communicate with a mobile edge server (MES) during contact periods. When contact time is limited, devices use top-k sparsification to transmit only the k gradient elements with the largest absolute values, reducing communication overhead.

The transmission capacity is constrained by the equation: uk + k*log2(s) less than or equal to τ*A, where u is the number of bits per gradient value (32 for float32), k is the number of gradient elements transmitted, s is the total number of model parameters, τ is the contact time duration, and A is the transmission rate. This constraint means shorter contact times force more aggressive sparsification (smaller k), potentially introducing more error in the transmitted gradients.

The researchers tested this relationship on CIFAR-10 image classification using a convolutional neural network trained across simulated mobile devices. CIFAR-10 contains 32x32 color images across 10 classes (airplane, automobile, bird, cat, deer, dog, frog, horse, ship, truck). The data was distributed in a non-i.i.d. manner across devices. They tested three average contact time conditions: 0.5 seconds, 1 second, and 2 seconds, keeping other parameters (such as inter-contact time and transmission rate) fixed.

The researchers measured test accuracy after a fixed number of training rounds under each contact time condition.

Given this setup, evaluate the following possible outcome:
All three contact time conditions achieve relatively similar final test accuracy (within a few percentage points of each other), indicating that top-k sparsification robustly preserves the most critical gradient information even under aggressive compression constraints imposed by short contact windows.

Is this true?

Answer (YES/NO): NO